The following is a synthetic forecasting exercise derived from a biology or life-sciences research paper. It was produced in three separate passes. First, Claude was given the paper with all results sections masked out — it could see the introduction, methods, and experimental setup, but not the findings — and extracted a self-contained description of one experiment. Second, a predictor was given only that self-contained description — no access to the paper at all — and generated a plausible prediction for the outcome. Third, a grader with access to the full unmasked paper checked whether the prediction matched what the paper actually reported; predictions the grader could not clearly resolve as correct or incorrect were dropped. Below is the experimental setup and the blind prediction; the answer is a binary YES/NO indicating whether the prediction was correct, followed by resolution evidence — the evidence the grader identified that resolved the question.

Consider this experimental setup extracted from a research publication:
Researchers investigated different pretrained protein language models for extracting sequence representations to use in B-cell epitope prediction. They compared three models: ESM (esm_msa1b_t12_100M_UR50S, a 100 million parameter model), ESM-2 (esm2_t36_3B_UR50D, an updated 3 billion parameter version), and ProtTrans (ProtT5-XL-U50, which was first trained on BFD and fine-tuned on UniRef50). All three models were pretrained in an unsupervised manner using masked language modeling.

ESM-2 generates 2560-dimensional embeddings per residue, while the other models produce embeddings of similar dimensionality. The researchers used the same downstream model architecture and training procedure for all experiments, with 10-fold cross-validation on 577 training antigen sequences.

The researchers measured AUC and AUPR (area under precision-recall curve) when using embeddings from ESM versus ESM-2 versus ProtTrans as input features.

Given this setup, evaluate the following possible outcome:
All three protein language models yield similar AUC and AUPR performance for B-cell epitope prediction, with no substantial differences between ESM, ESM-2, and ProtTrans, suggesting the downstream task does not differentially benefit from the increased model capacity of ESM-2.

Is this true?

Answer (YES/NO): NO